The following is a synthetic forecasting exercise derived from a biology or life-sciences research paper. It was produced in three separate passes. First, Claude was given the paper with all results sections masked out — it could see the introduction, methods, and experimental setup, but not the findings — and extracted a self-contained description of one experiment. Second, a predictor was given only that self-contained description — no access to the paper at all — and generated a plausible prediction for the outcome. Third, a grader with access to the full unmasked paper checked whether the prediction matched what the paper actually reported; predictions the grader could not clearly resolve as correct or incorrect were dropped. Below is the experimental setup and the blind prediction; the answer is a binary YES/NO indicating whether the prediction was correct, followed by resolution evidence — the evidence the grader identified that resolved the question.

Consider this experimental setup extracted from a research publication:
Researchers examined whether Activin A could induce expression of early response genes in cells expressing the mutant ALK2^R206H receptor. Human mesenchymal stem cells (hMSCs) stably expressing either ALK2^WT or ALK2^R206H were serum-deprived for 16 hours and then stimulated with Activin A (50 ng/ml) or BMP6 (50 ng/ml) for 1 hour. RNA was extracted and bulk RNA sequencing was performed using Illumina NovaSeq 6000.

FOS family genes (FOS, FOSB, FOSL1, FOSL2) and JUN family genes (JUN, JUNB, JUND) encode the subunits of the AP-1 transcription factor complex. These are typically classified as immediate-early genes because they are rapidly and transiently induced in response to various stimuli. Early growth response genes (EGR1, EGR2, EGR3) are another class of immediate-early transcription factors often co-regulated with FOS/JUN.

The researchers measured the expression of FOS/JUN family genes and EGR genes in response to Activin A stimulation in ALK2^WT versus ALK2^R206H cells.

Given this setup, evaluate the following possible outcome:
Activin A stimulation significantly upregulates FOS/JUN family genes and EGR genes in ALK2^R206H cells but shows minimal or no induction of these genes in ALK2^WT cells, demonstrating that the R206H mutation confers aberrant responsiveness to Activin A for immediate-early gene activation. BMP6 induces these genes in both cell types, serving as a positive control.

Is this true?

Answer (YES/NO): NO